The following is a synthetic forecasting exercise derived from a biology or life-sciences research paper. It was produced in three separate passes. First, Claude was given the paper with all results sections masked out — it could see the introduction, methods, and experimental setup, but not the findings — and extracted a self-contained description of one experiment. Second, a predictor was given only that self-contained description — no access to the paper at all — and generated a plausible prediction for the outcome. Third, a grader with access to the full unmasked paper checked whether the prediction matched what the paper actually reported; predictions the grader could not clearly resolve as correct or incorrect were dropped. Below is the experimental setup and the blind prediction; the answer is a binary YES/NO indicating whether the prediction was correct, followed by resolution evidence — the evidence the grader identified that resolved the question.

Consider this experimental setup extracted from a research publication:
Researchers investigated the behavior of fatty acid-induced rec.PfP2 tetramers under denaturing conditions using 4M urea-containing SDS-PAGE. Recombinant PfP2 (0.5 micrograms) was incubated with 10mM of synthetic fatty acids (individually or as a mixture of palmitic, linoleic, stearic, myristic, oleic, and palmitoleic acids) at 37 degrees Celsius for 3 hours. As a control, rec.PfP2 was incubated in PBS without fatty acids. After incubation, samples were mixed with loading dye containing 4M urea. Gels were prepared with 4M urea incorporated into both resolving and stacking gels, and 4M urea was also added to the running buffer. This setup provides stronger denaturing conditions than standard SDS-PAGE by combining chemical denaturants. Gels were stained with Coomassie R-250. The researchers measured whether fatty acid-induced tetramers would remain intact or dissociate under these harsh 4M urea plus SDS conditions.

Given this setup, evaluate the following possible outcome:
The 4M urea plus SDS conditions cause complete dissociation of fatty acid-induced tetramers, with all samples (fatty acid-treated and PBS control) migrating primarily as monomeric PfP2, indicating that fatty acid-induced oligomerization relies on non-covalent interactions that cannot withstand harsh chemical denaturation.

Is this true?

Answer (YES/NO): NO